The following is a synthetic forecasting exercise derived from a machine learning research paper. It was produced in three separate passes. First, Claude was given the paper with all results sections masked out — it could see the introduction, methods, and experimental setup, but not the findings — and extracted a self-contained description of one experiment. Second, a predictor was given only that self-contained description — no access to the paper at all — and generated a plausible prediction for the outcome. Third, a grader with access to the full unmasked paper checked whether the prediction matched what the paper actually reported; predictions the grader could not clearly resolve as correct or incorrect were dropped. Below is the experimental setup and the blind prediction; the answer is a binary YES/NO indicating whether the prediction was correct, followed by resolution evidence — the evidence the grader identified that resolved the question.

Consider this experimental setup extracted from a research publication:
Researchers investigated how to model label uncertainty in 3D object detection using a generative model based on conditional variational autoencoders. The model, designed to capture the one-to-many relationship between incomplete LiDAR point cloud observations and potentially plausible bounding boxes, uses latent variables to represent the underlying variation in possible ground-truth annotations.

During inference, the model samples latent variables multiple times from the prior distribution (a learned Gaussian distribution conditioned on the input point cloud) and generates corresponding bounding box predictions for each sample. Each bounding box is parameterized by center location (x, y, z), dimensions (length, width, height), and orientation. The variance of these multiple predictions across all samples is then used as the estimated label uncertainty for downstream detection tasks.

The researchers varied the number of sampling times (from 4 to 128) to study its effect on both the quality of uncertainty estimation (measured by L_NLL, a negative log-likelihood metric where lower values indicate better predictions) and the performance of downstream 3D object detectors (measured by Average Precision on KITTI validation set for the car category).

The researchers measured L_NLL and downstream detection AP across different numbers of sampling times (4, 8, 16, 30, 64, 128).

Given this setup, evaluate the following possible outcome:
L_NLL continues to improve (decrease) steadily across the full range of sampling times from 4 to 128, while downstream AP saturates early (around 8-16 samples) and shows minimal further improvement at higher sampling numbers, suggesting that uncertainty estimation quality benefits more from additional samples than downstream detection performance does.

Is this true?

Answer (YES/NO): NO